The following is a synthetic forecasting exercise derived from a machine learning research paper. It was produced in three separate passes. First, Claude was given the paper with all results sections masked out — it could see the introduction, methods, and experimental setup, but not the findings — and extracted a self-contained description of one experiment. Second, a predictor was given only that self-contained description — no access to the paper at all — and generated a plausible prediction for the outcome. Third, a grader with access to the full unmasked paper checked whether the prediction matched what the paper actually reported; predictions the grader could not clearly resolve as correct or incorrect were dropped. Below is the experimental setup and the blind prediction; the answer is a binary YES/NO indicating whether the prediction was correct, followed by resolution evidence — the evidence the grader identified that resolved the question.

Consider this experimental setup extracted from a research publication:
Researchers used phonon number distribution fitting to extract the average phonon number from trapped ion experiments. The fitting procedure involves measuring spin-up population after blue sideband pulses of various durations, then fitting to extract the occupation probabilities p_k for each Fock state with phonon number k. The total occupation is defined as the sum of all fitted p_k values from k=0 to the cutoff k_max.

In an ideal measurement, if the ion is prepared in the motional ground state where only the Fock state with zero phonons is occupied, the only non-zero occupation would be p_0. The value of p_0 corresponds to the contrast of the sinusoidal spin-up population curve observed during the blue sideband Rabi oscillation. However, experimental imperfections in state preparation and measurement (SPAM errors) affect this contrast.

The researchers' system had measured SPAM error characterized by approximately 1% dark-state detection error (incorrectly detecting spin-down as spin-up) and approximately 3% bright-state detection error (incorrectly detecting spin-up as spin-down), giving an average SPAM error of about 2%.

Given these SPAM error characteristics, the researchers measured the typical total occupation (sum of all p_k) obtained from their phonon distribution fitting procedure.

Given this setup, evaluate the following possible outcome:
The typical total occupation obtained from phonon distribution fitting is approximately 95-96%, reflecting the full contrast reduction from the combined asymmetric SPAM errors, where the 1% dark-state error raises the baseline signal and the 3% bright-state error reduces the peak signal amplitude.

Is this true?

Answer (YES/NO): YES